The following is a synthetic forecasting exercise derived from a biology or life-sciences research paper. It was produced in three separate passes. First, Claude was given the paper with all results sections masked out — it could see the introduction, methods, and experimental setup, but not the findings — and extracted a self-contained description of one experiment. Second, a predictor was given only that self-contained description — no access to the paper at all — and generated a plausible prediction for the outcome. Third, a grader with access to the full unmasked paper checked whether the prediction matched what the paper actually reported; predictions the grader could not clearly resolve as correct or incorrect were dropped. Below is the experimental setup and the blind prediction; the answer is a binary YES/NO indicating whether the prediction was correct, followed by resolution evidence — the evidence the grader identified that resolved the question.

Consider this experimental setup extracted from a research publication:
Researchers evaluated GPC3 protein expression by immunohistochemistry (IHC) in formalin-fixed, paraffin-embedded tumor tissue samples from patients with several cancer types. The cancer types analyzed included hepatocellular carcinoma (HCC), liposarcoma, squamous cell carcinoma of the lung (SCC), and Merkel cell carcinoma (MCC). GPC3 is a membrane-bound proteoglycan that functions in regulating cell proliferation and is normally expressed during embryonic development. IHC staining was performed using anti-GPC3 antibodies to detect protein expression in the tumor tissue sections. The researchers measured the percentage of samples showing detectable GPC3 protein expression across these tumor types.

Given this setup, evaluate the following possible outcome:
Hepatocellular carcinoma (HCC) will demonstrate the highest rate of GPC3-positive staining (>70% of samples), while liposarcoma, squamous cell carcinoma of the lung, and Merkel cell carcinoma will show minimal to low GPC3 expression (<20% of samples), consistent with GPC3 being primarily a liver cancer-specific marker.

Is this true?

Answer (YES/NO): NO